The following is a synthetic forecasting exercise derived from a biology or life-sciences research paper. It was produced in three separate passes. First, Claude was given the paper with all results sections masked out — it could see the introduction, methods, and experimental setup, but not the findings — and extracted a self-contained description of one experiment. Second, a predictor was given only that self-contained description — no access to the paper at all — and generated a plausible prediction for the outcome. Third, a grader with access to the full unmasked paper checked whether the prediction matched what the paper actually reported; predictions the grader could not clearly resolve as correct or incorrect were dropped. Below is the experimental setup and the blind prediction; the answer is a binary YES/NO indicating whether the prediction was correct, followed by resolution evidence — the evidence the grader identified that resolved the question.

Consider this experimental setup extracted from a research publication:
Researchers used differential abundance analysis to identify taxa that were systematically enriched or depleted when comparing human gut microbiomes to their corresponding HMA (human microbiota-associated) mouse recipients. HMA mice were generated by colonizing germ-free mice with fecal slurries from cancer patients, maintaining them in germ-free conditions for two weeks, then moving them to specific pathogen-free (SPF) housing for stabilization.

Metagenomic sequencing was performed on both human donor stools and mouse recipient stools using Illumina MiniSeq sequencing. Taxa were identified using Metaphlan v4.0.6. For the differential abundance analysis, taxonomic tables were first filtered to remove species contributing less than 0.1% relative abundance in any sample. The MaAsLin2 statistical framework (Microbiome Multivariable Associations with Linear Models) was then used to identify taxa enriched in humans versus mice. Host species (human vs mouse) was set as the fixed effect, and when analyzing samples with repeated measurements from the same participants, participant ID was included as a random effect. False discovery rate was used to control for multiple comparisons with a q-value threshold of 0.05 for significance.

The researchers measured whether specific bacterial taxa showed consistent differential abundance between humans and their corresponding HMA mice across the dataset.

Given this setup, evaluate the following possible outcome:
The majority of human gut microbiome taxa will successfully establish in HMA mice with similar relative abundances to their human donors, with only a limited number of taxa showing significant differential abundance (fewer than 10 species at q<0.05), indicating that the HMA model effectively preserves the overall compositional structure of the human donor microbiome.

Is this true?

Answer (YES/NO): NO